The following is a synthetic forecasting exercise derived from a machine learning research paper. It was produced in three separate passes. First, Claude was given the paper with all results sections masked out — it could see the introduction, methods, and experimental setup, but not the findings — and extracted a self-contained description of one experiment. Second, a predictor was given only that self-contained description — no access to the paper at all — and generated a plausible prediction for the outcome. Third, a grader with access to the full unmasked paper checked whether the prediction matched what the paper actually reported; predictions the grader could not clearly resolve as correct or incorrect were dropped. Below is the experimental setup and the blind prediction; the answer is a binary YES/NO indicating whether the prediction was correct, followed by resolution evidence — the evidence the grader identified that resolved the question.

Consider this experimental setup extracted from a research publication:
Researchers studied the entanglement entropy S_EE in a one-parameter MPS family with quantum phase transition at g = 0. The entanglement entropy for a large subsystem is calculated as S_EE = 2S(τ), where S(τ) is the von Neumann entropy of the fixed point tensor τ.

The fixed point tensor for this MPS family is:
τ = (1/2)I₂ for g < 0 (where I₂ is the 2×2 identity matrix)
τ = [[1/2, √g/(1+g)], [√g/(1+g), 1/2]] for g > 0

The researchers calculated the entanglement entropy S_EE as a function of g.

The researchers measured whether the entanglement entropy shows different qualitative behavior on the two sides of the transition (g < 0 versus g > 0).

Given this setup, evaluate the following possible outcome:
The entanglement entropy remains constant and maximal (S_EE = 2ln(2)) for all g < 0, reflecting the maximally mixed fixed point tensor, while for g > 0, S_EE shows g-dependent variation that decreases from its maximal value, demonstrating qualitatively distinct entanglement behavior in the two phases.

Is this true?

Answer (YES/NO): YES